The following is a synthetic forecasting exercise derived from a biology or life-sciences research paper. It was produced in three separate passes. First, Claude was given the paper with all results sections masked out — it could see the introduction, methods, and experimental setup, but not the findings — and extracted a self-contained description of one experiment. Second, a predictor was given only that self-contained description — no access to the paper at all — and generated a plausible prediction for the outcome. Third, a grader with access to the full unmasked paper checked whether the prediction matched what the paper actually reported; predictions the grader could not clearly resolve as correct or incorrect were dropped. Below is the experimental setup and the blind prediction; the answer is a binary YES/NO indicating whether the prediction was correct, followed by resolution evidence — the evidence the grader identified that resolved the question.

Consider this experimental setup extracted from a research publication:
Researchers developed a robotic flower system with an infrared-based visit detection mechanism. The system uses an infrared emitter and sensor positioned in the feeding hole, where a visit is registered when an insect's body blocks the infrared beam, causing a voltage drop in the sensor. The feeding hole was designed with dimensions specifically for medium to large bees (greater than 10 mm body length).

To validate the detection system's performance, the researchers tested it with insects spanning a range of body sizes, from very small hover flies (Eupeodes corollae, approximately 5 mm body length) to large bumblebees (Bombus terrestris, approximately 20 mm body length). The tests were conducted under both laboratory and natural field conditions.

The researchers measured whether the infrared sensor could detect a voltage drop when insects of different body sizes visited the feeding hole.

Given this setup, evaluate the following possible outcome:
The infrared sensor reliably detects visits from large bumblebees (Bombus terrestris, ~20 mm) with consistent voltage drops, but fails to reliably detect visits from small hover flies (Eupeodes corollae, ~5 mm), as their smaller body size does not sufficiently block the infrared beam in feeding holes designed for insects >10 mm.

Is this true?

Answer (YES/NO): NO